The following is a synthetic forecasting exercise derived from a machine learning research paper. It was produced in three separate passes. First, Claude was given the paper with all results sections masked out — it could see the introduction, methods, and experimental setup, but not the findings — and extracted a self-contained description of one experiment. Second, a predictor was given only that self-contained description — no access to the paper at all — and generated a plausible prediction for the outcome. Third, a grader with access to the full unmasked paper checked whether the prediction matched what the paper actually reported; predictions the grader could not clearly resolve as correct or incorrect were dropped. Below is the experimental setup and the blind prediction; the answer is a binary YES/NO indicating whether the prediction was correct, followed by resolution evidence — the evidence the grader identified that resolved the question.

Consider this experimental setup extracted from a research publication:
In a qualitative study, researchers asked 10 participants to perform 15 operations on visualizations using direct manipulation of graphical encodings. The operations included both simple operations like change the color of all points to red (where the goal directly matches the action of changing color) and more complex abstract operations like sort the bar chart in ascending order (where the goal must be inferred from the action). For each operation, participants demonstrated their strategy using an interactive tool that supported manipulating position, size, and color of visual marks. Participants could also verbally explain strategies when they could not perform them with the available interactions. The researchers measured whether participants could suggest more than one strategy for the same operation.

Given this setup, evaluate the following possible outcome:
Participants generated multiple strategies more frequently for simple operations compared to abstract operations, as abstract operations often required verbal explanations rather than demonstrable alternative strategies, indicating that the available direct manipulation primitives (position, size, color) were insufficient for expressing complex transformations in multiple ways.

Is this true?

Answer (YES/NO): NO